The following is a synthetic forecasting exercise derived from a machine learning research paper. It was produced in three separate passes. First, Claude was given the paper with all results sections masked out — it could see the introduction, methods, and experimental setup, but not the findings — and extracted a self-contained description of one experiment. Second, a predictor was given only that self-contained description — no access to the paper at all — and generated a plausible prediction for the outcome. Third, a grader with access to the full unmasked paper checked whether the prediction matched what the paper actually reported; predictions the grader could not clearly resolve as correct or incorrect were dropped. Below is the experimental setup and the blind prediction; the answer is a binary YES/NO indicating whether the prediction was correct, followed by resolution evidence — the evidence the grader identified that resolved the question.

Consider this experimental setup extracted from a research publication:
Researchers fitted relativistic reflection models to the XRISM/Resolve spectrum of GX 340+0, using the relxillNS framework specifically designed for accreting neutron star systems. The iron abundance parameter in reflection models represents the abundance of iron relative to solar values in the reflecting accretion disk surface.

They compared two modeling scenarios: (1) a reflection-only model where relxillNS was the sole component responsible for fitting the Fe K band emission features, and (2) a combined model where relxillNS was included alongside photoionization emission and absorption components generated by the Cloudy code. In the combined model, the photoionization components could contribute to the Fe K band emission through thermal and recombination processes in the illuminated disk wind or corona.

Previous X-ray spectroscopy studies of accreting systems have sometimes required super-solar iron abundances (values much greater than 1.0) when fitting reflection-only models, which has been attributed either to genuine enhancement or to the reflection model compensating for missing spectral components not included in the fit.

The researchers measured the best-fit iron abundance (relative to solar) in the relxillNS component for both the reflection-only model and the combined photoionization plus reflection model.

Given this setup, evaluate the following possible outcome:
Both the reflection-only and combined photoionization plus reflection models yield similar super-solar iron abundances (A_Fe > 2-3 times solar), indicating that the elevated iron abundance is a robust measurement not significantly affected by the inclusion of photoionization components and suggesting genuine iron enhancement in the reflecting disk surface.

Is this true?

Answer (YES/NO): NO